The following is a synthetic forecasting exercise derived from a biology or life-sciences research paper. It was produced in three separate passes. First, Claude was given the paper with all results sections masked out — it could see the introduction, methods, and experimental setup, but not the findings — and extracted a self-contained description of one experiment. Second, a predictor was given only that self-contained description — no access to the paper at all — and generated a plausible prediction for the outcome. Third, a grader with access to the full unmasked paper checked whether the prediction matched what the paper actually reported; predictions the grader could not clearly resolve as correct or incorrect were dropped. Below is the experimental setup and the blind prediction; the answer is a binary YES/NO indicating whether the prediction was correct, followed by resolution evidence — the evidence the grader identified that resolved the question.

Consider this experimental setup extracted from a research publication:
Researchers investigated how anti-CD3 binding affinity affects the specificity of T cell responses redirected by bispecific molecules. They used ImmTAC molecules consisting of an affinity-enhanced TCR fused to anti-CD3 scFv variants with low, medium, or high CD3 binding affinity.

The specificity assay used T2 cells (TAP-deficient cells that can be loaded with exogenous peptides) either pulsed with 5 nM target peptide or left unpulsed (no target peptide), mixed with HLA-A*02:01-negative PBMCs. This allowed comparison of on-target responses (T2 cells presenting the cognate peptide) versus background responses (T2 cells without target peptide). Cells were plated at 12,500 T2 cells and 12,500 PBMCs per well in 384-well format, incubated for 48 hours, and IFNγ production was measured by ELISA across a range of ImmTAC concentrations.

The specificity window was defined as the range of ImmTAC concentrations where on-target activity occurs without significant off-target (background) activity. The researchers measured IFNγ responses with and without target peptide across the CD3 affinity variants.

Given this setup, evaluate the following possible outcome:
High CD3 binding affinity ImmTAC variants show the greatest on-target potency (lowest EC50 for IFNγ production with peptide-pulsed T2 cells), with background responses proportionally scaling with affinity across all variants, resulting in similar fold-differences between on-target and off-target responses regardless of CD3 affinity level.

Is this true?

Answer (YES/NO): NO